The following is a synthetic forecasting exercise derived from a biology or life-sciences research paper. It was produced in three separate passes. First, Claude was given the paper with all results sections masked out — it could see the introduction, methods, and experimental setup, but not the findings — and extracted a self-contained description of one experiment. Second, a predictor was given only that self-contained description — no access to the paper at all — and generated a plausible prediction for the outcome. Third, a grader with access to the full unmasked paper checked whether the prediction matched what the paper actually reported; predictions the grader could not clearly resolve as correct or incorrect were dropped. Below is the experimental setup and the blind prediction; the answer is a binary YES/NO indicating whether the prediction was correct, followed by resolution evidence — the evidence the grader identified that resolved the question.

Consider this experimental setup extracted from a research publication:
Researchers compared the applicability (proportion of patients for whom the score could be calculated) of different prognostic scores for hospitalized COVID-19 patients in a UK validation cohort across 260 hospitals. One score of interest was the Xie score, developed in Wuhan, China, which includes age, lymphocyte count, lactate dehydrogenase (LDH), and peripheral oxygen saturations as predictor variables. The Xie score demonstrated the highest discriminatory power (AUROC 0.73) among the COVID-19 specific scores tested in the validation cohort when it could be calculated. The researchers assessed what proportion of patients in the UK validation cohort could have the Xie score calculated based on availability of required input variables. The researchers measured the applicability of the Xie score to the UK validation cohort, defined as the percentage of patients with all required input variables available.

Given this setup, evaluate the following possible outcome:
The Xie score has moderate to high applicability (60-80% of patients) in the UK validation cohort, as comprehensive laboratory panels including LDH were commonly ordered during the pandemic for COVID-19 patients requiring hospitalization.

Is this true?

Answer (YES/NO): NO